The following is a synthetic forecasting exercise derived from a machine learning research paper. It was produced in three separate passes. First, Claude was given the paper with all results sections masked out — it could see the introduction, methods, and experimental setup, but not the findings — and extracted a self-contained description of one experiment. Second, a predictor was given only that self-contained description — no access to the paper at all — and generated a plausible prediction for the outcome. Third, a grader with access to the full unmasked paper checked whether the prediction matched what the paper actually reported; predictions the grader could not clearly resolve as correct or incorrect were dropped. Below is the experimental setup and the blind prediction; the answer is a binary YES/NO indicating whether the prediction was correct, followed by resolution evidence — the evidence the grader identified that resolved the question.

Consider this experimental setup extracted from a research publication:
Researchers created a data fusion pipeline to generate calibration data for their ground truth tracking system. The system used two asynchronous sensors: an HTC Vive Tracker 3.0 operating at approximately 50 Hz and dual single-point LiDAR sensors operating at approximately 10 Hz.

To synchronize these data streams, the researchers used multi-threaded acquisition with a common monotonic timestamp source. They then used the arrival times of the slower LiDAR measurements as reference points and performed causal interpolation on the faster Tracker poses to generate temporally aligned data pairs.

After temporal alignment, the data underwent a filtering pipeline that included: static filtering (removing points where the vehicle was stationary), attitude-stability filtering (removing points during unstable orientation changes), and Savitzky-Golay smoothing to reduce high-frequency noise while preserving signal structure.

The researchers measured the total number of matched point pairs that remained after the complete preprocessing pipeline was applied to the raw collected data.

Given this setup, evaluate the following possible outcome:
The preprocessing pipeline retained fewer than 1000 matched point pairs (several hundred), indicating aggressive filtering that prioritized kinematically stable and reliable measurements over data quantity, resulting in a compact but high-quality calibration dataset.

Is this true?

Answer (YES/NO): NO